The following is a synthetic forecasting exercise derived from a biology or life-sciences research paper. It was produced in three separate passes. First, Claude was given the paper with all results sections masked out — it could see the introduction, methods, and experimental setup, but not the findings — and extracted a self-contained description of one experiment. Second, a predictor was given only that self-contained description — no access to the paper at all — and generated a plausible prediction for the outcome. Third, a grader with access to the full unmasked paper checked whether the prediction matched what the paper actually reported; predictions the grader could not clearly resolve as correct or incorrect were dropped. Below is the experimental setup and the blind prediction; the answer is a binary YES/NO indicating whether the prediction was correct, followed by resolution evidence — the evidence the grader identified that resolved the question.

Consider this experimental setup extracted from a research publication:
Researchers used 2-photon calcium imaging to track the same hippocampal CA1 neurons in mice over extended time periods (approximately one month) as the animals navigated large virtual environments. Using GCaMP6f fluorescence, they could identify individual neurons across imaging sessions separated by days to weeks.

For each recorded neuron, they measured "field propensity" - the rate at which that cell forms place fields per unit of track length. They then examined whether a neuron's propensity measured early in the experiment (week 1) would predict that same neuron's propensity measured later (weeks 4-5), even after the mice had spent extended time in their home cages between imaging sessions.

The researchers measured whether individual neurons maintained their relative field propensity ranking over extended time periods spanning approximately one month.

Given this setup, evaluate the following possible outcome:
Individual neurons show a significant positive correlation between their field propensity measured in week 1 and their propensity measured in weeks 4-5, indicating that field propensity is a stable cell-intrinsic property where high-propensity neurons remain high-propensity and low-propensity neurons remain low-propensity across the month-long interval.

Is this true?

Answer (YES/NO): YES